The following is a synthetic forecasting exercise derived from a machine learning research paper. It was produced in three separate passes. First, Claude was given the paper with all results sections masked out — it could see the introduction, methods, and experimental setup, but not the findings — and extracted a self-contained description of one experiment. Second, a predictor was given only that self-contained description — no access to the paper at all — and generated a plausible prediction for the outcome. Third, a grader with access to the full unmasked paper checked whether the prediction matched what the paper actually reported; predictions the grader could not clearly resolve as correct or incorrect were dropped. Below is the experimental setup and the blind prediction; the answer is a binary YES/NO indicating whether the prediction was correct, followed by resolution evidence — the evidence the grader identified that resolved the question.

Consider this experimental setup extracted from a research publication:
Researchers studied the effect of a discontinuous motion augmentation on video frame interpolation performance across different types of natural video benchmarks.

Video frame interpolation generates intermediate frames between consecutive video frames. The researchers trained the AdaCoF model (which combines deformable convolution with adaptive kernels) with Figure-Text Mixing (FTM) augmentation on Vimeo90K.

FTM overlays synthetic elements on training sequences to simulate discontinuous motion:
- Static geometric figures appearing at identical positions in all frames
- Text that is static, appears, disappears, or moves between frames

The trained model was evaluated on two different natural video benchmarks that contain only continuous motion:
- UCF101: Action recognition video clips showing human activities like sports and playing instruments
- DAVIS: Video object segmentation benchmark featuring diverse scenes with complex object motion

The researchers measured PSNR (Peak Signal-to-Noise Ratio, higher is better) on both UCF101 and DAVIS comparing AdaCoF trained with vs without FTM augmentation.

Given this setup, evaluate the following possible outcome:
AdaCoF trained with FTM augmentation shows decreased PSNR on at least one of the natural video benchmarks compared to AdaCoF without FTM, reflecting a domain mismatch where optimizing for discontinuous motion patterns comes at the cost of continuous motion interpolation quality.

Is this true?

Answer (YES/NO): YES